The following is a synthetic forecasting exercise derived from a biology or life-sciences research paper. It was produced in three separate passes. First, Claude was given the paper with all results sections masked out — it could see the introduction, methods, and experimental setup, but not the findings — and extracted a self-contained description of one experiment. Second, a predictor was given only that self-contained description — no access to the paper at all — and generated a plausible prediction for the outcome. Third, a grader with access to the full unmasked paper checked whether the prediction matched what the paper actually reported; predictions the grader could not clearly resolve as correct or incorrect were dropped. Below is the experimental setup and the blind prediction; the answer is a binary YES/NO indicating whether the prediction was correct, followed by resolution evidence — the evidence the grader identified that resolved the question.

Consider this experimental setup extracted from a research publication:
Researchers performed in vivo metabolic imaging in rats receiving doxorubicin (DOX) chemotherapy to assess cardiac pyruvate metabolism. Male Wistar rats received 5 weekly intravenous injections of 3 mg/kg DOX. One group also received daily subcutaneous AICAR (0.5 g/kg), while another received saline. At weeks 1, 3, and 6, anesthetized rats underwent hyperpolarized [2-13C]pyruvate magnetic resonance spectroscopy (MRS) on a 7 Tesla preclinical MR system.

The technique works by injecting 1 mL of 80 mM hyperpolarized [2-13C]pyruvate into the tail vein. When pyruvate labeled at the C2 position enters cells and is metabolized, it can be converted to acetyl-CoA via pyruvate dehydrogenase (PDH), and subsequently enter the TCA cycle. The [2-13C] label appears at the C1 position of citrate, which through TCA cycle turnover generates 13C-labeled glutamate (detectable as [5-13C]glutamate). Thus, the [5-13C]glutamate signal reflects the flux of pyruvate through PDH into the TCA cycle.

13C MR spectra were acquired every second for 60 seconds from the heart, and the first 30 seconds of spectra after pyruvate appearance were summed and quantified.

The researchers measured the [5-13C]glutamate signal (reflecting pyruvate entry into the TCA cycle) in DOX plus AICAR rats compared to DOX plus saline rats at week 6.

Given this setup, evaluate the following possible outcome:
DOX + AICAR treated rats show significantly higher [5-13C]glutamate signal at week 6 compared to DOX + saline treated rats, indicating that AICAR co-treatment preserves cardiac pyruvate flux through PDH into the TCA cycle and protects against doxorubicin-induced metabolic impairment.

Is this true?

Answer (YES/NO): NO